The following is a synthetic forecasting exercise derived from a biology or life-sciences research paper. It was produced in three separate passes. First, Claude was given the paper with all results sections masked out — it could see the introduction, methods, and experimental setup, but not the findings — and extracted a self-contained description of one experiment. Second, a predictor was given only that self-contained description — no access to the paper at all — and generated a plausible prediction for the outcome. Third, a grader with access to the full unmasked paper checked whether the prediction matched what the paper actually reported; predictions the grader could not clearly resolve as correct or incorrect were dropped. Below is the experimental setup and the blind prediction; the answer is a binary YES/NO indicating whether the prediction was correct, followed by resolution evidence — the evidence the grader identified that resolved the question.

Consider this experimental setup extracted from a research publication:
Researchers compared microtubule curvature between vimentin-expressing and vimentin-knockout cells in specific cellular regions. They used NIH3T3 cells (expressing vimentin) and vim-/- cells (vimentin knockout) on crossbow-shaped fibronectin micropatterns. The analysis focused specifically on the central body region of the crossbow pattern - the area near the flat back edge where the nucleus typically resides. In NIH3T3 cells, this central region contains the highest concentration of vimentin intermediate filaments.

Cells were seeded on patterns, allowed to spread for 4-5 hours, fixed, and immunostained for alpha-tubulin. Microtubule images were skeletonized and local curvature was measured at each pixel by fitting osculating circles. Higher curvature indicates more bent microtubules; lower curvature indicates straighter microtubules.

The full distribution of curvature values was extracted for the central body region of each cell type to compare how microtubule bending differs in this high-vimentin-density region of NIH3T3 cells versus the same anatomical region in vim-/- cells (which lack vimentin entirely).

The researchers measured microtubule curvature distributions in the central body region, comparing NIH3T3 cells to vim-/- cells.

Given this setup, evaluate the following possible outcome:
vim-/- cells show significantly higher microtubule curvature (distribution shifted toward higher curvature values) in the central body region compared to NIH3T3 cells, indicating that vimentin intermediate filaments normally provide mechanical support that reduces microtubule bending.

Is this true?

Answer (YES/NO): NO